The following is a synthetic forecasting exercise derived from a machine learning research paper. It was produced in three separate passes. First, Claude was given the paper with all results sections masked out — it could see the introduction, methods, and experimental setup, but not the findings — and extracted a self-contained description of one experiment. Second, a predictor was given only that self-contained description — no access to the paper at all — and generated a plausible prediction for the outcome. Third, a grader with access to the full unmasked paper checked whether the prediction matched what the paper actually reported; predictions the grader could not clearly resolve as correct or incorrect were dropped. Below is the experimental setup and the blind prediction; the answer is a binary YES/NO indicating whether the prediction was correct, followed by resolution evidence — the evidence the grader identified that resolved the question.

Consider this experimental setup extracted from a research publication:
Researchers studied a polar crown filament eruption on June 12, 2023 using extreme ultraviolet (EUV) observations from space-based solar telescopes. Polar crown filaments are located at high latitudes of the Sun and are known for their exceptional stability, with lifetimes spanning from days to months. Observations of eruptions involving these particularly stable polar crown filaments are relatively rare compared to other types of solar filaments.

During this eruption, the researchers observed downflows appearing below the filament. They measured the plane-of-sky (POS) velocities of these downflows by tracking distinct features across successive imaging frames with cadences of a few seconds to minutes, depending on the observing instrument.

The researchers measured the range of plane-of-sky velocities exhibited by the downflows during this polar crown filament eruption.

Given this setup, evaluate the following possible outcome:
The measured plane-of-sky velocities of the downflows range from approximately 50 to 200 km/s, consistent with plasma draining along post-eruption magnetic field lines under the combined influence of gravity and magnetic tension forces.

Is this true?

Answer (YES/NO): NO